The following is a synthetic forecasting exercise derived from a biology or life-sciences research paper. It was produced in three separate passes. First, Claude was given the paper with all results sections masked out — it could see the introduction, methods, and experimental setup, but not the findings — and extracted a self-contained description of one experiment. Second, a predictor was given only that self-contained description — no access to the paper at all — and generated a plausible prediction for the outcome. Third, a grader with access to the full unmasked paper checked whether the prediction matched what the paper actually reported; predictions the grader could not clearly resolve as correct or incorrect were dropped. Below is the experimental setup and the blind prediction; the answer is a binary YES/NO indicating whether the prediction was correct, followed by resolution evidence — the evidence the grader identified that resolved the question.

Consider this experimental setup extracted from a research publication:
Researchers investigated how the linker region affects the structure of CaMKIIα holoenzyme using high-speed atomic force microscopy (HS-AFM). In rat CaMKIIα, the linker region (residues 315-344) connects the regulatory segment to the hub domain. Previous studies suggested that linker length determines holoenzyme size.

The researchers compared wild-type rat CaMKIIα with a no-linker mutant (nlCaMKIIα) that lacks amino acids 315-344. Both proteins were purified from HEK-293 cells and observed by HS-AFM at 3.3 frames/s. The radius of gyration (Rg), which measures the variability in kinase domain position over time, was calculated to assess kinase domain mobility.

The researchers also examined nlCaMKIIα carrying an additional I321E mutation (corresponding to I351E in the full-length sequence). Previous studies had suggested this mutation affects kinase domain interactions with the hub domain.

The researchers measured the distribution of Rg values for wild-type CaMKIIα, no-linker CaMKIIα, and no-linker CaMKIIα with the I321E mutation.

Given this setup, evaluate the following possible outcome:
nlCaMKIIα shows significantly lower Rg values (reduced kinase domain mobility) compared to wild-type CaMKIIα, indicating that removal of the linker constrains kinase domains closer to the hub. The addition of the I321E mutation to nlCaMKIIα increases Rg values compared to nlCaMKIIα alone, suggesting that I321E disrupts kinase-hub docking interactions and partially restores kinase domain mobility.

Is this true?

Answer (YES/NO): YES